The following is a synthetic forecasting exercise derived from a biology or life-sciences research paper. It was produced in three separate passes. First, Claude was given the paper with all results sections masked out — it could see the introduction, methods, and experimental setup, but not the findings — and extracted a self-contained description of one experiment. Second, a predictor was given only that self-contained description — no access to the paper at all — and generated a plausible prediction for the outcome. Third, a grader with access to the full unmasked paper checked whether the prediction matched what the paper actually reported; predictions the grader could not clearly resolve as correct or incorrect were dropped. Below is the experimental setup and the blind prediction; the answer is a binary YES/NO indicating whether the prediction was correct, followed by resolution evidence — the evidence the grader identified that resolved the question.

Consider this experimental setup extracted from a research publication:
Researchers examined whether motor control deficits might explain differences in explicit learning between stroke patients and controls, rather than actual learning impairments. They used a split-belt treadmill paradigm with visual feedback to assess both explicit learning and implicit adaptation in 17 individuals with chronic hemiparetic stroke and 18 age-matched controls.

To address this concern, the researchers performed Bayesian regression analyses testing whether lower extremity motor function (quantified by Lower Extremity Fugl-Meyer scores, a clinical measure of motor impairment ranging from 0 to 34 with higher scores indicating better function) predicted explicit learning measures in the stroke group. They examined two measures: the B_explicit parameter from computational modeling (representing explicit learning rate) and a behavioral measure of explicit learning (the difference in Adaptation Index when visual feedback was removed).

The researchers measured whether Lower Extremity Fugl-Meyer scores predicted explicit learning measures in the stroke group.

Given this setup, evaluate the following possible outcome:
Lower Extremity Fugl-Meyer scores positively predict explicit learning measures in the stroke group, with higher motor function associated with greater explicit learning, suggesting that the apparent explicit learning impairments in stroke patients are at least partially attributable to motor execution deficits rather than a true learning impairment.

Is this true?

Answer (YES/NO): NO